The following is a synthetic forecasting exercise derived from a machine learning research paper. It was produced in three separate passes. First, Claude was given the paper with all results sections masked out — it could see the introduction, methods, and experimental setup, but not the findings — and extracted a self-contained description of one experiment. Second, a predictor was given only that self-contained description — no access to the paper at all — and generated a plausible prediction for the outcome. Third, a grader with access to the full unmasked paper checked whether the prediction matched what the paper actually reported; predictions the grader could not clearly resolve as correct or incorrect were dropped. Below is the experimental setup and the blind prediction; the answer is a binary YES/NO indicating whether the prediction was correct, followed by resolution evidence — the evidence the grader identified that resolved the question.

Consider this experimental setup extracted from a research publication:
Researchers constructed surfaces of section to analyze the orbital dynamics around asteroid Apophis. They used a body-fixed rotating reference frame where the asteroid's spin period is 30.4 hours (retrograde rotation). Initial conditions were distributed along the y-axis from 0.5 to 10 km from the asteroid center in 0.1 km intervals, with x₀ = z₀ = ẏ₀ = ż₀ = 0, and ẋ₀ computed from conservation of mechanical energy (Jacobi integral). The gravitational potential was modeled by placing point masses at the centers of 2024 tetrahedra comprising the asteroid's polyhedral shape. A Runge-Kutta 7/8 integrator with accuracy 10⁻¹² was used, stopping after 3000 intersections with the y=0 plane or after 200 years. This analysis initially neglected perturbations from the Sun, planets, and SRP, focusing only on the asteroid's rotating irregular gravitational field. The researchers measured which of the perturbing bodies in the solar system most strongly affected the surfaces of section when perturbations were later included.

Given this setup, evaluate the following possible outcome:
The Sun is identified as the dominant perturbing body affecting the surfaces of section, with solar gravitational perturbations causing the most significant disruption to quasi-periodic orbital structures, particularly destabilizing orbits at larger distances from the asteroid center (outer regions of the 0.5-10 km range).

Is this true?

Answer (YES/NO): NO